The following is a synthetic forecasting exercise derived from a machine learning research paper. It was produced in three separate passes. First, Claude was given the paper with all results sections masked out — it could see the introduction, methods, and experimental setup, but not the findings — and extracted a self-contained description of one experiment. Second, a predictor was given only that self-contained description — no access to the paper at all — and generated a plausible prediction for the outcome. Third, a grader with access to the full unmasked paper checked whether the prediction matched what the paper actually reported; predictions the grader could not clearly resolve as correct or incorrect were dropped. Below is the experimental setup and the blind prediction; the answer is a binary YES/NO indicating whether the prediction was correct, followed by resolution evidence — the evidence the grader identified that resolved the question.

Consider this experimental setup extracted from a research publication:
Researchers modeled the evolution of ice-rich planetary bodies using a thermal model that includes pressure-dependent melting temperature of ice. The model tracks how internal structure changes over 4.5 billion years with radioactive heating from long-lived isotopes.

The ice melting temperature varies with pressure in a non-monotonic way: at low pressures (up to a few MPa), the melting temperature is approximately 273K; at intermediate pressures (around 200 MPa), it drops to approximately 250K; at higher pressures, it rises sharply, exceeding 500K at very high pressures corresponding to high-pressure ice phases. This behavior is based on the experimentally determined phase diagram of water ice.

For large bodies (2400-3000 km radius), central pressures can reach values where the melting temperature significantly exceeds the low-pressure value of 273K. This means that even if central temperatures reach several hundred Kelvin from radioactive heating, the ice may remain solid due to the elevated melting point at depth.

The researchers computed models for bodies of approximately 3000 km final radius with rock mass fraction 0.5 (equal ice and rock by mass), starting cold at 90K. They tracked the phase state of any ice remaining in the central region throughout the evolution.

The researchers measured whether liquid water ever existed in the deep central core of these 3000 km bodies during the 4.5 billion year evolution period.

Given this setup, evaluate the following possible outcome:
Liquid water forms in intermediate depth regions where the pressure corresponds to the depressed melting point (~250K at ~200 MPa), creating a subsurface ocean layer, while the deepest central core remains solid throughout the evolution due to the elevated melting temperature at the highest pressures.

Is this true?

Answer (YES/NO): NO